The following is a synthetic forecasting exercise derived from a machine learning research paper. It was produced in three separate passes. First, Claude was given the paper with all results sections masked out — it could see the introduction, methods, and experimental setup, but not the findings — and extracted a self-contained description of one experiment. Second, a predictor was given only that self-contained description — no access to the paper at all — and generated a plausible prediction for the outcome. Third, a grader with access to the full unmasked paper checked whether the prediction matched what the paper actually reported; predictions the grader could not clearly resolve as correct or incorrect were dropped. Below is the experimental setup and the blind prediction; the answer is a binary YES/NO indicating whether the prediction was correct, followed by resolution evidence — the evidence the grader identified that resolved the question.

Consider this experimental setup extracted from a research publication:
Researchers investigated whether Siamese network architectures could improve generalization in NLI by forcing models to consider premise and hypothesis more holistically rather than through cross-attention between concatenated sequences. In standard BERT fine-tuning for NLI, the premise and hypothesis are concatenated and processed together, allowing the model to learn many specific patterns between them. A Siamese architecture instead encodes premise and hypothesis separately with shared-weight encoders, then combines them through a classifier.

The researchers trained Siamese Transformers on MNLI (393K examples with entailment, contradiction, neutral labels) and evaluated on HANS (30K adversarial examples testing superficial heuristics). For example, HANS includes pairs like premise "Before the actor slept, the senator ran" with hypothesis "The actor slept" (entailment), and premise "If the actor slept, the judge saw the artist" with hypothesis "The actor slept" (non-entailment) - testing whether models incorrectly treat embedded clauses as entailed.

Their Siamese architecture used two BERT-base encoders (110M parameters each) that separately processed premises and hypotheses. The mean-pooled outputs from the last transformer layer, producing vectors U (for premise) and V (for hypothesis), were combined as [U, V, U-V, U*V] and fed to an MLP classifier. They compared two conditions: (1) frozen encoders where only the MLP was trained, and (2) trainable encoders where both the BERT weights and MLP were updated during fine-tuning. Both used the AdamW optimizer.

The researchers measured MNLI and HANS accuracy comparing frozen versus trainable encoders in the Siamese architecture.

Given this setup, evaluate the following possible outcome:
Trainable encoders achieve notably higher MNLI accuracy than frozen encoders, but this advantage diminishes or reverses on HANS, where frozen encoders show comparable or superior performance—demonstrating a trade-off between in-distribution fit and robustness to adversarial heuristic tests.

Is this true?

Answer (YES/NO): YES